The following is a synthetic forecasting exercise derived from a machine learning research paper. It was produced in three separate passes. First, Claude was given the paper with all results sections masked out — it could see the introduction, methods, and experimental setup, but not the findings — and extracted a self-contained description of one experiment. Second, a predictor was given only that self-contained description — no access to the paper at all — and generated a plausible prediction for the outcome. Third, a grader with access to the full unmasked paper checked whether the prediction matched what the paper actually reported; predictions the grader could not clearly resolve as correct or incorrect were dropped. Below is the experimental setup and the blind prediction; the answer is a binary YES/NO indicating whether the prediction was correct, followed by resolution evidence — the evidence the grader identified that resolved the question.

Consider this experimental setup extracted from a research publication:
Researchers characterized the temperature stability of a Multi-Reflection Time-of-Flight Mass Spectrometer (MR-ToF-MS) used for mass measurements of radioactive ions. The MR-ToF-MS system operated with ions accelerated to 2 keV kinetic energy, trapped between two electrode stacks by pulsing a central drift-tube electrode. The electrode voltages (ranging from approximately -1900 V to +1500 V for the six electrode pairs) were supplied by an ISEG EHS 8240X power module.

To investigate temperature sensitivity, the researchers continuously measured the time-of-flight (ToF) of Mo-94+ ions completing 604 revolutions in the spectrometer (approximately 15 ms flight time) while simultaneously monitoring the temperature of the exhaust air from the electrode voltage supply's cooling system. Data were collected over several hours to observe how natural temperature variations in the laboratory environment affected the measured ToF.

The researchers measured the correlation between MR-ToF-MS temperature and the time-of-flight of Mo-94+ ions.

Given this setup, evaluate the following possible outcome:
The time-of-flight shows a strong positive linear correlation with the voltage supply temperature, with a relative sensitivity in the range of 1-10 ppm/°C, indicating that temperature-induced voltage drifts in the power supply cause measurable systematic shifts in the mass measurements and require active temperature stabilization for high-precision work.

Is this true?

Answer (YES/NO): NO